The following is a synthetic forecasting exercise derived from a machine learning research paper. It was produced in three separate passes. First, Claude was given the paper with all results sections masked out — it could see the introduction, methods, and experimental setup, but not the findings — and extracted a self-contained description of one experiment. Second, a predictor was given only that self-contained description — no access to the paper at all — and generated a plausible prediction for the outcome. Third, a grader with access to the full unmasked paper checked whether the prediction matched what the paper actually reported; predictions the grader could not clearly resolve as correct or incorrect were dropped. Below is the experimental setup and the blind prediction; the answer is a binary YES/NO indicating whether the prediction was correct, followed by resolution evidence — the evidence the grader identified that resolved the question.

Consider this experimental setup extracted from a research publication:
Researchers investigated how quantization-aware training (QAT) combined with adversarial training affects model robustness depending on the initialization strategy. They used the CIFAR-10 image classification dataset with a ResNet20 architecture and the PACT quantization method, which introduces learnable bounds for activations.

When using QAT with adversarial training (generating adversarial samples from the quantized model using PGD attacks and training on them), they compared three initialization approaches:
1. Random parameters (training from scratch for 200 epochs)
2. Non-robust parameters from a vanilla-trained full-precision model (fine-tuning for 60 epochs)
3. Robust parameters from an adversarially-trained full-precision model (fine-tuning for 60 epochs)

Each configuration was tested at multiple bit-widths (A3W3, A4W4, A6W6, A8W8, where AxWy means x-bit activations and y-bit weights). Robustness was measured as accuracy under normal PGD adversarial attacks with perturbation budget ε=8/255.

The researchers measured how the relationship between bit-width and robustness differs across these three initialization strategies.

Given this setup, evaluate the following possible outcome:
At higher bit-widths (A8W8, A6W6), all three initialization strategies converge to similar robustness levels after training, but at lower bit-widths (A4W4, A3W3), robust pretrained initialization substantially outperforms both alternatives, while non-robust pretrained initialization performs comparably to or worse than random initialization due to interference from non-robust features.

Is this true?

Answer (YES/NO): NO